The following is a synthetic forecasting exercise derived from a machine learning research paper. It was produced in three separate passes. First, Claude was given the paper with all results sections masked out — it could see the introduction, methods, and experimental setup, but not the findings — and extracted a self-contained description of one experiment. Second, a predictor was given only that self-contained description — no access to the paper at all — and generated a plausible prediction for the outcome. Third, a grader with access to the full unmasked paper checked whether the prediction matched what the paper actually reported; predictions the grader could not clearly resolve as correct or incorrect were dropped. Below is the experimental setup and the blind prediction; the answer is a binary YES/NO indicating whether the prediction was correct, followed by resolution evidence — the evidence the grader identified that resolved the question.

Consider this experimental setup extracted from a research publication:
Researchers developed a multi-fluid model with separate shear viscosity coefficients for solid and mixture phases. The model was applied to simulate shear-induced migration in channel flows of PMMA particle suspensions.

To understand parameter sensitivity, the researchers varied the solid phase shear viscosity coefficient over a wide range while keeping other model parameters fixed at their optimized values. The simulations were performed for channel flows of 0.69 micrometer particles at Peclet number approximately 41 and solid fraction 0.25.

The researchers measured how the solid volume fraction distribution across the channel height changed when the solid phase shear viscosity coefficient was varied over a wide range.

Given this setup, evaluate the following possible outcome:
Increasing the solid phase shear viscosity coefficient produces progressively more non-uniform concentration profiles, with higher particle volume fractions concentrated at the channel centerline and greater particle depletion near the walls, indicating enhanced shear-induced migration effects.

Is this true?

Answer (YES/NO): NO